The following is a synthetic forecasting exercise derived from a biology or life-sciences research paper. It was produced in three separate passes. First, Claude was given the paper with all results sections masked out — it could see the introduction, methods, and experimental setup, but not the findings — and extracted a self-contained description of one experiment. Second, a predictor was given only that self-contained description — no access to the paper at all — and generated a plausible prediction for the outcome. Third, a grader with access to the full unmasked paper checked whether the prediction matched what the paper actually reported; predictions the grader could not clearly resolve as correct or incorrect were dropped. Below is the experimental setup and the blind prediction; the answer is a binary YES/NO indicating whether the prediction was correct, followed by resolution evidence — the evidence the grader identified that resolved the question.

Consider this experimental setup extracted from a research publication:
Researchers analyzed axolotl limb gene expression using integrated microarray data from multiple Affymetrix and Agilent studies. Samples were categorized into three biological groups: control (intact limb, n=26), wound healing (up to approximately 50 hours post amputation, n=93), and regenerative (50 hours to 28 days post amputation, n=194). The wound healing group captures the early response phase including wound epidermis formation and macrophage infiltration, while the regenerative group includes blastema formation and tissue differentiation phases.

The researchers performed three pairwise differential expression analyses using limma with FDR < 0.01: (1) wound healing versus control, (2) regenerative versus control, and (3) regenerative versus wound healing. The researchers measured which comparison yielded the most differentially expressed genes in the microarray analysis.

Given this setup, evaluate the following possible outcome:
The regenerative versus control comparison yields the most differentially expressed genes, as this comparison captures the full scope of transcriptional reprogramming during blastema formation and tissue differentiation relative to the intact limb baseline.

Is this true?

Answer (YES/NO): NO